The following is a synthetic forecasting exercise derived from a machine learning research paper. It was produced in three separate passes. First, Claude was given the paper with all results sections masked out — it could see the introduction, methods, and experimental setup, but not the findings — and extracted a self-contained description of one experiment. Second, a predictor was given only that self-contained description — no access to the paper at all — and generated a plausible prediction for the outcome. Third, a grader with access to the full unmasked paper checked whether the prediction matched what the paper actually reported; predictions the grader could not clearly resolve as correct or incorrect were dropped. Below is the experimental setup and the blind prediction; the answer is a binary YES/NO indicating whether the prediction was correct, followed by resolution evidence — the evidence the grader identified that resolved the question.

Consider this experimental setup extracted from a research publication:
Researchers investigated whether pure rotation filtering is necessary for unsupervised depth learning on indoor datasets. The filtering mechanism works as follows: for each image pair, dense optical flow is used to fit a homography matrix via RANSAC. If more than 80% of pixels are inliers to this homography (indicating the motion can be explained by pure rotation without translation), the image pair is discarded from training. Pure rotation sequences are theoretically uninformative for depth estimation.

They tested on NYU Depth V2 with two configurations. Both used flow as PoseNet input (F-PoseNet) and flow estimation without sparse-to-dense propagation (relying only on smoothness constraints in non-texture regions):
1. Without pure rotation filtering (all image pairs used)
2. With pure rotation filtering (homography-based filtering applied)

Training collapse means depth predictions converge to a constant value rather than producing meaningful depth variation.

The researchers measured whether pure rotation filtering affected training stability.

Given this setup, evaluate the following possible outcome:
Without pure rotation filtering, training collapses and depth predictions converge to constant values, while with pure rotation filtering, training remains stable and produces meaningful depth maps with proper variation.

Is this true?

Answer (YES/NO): YES